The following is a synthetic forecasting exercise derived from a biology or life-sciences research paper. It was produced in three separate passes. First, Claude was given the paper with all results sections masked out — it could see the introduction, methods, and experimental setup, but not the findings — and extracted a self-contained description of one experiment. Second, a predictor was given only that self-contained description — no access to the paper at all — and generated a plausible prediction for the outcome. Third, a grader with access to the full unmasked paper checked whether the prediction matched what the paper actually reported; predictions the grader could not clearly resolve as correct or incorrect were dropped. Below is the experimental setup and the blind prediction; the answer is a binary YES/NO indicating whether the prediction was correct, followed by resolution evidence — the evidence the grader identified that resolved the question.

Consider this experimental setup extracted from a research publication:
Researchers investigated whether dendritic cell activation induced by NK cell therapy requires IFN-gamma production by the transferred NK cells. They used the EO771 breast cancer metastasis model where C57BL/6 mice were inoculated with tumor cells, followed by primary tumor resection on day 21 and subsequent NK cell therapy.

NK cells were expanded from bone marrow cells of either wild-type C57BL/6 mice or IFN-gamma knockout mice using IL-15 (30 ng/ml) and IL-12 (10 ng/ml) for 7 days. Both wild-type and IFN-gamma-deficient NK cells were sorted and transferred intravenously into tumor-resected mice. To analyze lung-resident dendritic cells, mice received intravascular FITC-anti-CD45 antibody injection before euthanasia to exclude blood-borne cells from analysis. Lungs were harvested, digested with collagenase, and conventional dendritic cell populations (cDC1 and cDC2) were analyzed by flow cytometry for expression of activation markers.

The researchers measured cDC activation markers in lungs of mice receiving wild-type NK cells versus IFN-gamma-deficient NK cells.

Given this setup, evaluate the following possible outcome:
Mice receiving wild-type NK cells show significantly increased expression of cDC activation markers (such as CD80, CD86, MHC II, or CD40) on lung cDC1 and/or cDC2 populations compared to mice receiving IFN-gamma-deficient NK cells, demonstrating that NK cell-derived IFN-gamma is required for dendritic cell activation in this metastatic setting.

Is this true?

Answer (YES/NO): YES